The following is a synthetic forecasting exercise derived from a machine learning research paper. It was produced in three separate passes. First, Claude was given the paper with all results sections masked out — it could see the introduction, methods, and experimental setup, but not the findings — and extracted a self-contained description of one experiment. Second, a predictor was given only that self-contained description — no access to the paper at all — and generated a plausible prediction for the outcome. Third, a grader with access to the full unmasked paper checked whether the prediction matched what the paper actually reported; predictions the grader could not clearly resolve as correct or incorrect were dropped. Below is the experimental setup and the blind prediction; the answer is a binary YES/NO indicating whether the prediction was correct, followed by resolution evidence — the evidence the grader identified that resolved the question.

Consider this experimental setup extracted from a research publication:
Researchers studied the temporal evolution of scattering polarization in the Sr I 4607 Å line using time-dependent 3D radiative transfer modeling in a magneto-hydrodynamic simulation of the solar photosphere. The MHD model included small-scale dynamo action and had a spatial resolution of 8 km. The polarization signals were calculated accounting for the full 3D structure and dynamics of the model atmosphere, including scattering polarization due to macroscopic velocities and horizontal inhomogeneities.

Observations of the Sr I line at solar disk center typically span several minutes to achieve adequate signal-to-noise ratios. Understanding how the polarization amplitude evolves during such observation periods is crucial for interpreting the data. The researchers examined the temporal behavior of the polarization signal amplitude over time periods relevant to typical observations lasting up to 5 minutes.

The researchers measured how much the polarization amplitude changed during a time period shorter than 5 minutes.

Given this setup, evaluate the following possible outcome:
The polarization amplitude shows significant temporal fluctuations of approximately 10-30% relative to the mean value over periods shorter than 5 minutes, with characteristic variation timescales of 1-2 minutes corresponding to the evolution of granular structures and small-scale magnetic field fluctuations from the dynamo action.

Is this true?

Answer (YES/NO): NO